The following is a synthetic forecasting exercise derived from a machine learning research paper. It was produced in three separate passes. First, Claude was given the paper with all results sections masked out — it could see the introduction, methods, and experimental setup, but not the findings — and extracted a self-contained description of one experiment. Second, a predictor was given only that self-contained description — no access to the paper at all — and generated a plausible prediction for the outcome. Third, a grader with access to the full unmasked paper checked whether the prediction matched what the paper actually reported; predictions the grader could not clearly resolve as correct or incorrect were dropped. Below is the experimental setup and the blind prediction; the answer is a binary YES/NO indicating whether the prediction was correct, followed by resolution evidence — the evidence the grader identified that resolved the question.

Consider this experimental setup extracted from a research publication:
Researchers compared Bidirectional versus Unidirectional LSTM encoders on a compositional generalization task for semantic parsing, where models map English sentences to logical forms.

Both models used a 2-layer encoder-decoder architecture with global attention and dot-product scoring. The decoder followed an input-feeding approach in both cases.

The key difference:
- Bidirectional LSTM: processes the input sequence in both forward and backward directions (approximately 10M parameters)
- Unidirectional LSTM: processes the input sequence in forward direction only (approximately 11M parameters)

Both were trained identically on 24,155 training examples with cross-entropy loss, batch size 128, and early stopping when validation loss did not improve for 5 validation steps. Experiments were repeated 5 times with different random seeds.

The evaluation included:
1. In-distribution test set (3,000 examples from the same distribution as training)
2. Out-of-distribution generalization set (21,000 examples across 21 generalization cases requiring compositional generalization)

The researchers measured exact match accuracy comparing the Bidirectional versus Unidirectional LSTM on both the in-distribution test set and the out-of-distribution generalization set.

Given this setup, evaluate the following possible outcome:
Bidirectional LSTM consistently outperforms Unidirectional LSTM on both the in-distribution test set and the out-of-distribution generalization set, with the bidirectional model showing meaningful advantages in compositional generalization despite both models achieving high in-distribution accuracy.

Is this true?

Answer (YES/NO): NO